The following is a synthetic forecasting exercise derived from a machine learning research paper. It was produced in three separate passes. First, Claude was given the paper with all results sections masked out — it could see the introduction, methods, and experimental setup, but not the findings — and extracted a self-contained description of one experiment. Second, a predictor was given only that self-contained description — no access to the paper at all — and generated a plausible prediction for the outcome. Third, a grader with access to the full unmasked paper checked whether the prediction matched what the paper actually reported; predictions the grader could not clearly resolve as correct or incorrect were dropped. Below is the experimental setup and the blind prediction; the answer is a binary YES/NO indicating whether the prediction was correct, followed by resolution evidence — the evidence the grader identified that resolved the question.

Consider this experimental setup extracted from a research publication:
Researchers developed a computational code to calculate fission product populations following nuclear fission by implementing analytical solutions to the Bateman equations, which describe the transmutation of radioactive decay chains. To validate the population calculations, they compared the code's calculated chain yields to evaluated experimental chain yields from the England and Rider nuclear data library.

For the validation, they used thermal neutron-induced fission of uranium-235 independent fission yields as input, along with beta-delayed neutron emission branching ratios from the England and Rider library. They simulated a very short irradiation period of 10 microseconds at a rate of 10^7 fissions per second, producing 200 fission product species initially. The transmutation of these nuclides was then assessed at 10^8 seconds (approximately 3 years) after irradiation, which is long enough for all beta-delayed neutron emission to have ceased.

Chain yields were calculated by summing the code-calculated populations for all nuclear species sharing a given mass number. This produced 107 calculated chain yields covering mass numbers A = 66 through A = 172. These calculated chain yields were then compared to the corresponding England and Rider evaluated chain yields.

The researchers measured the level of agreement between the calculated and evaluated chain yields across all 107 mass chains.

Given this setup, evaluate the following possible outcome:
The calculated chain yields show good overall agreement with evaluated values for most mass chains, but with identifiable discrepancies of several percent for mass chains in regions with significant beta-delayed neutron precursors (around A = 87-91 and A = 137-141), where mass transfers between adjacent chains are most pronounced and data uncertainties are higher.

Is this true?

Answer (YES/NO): NO